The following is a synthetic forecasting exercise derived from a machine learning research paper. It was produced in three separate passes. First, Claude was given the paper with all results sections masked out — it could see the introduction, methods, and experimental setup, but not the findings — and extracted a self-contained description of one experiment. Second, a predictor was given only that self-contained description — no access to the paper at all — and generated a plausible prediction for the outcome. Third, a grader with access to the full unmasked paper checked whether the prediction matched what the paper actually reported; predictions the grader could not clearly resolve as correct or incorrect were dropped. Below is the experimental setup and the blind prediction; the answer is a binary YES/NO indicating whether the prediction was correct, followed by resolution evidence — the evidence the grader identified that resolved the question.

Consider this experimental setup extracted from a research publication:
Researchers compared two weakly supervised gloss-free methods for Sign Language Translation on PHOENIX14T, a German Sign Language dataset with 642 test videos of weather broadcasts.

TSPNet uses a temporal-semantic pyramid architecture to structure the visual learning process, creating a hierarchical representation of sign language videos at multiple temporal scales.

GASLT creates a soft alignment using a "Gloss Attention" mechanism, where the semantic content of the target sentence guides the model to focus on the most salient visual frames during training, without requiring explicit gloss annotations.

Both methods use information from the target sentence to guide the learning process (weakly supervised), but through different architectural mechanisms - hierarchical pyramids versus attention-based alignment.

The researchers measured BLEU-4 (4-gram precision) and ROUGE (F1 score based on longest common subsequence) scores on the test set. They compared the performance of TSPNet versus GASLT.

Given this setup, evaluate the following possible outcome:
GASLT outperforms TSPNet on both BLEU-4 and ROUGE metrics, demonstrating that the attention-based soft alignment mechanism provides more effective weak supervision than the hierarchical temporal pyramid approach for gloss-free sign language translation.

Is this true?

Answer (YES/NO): YES